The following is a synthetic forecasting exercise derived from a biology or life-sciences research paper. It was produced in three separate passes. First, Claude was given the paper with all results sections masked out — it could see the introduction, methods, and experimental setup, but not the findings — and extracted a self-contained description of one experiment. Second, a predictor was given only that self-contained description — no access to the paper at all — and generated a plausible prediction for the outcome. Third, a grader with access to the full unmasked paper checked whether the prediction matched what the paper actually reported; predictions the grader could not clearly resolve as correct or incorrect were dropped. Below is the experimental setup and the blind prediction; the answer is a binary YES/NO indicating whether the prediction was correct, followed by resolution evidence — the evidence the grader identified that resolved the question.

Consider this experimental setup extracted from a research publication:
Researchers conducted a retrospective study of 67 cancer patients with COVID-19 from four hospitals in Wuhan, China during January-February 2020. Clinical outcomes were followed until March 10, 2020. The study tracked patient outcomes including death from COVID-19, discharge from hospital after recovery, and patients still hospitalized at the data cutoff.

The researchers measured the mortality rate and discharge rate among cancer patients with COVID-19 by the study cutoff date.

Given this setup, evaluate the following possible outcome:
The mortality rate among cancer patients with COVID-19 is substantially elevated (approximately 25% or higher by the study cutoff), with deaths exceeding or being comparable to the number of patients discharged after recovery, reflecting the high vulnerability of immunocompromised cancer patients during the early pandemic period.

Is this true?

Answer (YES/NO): NO